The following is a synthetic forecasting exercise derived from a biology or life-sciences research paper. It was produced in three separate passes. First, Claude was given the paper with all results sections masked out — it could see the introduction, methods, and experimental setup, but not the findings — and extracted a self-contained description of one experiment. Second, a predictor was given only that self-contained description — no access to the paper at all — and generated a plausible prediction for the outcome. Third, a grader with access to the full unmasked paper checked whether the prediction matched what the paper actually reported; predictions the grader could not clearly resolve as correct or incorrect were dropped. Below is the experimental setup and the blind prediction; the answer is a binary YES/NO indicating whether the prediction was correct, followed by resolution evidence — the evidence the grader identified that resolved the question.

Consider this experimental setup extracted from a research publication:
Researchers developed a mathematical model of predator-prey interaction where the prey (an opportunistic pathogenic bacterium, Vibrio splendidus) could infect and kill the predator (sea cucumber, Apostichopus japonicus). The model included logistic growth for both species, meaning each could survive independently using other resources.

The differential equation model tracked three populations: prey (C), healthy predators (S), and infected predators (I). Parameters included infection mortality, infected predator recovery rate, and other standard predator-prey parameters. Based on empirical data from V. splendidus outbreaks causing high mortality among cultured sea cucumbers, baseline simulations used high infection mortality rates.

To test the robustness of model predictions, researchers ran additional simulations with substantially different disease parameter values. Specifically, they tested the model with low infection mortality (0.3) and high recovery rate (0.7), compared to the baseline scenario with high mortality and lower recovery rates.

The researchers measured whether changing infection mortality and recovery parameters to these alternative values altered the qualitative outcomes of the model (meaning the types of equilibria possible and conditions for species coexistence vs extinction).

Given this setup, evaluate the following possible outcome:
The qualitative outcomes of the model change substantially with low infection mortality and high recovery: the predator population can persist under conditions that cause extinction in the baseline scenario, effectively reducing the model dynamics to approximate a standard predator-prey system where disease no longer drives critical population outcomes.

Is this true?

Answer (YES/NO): NO